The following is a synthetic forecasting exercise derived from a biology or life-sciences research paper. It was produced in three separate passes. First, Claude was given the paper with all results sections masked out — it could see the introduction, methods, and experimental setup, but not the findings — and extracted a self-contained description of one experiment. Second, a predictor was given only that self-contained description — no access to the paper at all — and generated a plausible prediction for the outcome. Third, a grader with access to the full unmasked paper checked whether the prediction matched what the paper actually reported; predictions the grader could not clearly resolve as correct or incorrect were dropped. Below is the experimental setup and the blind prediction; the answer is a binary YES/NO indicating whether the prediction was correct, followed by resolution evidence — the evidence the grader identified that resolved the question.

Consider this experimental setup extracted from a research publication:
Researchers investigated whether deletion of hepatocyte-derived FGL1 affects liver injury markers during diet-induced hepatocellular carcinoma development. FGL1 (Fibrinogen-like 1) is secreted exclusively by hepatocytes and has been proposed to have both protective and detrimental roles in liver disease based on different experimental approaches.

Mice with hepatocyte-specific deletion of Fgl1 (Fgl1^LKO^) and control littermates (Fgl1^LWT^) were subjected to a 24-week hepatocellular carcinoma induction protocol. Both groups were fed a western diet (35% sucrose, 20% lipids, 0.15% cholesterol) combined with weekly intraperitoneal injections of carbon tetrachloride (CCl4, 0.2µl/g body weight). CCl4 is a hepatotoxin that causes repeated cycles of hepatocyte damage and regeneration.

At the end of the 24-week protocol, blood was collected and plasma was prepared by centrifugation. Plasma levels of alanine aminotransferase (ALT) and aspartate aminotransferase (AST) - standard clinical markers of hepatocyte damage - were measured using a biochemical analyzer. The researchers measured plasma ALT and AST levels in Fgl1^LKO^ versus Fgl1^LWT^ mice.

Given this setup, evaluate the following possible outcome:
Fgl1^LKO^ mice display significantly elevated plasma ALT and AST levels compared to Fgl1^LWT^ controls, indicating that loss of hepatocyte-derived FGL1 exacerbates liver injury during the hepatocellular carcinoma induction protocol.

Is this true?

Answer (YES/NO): NO